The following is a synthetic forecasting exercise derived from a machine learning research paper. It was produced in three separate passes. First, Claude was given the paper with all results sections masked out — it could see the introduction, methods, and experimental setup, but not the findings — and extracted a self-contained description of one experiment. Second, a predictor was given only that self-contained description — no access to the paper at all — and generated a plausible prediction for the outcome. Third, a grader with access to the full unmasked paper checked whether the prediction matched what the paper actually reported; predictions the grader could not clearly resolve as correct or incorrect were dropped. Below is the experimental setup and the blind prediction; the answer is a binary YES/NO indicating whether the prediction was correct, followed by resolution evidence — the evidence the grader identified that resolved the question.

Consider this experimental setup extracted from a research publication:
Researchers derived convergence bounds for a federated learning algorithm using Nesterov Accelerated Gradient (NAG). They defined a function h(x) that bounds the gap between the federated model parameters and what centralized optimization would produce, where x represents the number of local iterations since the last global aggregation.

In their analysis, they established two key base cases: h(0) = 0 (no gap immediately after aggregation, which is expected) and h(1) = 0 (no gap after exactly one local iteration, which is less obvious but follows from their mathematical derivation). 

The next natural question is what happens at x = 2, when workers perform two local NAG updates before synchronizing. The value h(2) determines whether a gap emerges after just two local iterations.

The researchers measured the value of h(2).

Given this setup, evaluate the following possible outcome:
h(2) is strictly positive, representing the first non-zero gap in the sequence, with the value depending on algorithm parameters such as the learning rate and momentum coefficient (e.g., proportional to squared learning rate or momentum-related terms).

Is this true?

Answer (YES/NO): YES